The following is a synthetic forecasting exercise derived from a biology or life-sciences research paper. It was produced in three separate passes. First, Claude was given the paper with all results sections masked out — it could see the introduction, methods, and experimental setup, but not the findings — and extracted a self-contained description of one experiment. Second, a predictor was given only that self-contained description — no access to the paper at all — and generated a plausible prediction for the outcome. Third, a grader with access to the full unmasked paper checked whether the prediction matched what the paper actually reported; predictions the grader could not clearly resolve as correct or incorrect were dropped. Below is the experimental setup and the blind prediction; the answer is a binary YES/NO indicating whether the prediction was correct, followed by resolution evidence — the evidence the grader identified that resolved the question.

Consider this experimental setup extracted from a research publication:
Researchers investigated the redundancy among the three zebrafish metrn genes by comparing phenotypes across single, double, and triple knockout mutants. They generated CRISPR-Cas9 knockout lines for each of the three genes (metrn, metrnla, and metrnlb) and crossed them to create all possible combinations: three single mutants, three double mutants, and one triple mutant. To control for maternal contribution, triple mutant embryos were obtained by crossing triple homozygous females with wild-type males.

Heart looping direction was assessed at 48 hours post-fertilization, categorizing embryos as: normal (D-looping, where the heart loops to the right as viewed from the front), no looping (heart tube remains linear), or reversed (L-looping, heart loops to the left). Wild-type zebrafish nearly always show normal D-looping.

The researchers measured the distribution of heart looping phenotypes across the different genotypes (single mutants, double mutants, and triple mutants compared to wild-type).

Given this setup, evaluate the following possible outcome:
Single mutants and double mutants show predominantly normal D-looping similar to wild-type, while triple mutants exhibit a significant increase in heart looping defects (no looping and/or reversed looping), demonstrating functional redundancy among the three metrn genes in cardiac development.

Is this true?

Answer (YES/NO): NO